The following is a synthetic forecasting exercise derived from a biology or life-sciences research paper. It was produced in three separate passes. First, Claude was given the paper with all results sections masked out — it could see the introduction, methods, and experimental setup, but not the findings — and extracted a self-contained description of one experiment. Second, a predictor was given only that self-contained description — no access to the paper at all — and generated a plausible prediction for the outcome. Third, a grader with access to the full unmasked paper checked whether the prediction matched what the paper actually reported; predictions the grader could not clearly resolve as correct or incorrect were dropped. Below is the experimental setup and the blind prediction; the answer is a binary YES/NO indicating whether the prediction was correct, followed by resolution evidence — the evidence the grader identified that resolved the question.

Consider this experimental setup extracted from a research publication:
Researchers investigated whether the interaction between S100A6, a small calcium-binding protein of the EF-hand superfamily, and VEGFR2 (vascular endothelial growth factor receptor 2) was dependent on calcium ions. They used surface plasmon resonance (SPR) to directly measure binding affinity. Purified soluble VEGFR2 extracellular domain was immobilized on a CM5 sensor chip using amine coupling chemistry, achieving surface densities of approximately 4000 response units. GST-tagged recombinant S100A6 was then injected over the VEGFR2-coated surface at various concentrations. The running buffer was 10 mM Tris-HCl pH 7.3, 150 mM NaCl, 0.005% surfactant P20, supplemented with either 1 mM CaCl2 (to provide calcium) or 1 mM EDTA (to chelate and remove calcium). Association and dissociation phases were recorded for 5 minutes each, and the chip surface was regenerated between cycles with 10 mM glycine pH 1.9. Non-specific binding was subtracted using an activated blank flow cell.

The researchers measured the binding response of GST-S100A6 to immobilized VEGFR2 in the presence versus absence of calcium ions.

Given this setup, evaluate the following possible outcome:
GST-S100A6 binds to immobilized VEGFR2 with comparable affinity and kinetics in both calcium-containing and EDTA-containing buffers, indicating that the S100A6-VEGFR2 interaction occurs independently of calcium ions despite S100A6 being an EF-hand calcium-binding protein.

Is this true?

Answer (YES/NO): NO